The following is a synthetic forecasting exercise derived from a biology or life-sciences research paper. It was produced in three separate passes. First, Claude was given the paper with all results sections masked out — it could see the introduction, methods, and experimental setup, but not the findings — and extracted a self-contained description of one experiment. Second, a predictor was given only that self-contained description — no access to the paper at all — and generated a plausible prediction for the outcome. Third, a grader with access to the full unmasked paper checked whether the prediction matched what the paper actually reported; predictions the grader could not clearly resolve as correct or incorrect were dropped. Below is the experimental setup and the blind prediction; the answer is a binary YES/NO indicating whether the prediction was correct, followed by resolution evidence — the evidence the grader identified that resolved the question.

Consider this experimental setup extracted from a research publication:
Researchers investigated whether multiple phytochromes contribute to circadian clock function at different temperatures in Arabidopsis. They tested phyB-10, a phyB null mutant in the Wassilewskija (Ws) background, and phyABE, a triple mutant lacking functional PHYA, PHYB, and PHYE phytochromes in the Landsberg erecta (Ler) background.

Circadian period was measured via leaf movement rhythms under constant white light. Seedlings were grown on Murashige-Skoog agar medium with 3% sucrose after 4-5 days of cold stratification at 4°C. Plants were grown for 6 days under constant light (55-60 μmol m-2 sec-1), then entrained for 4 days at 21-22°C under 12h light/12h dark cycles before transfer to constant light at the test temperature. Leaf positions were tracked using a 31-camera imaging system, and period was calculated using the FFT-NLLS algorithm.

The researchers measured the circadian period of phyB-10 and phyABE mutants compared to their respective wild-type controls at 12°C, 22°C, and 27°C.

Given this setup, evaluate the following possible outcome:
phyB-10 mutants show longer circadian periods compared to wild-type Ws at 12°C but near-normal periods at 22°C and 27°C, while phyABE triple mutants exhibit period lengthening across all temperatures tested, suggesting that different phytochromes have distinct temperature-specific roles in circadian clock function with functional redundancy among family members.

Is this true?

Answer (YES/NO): NO